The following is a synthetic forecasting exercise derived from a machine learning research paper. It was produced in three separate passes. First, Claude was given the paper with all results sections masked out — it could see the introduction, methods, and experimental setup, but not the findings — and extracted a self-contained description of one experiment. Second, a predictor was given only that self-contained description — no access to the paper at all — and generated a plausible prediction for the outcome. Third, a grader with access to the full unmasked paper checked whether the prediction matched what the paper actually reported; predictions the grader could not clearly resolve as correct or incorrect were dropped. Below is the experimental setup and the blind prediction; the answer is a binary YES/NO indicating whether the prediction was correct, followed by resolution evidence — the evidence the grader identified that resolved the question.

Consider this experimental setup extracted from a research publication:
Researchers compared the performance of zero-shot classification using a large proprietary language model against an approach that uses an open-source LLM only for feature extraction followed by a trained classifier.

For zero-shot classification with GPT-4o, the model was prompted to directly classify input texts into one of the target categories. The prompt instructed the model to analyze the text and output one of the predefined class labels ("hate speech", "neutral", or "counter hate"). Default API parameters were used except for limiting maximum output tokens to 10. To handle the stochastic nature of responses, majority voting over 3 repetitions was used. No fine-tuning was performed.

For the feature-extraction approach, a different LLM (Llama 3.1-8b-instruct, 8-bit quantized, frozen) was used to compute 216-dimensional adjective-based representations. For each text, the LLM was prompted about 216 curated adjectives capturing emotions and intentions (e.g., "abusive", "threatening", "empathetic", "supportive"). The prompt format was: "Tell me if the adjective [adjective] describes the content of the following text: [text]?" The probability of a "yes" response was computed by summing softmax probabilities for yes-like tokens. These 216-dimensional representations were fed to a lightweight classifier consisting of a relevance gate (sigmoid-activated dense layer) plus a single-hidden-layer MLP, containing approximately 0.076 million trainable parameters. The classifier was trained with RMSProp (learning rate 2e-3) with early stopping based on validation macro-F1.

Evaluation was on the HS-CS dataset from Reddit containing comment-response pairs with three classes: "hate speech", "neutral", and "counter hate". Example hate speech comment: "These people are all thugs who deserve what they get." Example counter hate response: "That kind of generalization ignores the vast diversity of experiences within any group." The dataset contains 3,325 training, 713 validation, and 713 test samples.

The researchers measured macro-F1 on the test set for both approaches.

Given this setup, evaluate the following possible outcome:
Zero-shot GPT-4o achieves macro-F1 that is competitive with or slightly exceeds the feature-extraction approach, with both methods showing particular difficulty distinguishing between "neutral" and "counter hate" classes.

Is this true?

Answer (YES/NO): NO